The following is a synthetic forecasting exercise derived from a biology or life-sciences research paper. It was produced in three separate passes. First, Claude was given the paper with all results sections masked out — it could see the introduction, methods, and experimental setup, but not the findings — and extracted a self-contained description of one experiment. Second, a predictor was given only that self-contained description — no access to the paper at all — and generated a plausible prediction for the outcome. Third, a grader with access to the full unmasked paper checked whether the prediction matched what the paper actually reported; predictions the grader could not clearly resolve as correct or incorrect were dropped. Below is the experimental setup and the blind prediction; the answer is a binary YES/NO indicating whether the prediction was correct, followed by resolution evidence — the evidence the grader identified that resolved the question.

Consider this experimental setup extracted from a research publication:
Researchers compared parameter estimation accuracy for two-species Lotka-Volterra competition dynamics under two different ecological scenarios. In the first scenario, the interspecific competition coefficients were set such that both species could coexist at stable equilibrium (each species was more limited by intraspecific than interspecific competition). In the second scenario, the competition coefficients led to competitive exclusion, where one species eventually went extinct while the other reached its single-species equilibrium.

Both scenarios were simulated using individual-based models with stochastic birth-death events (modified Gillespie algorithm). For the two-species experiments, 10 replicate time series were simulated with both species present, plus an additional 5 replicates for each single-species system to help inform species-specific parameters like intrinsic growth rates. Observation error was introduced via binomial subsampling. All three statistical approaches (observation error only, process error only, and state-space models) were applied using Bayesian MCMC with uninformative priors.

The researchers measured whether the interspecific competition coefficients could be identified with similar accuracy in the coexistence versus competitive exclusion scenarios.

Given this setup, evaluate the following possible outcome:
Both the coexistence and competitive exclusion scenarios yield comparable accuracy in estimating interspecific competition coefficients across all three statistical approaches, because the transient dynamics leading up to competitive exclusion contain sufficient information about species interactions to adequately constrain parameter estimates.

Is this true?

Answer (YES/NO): YES